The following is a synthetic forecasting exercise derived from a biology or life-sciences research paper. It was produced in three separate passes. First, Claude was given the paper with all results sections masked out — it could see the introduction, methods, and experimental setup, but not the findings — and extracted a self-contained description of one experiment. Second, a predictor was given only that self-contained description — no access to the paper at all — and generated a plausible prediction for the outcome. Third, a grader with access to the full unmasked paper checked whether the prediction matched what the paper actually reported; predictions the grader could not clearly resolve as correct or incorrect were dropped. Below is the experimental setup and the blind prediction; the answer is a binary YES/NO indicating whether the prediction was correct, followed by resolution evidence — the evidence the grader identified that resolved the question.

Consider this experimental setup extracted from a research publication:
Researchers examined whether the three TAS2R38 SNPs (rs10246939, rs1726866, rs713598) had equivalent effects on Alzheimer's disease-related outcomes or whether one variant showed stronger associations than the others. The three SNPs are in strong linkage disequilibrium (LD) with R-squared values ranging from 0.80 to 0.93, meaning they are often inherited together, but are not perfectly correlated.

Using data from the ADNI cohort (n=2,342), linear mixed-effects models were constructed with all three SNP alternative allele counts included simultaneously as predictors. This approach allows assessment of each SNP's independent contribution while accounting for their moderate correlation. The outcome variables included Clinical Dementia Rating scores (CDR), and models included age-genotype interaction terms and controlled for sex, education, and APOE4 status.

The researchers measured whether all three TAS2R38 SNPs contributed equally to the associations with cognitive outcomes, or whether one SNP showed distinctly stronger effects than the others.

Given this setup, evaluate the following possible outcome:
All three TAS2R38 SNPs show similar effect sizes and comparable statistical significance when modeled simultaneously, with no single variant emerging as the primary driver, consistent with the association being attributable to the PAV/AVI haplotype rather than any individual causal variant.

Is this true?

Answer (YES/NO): YES